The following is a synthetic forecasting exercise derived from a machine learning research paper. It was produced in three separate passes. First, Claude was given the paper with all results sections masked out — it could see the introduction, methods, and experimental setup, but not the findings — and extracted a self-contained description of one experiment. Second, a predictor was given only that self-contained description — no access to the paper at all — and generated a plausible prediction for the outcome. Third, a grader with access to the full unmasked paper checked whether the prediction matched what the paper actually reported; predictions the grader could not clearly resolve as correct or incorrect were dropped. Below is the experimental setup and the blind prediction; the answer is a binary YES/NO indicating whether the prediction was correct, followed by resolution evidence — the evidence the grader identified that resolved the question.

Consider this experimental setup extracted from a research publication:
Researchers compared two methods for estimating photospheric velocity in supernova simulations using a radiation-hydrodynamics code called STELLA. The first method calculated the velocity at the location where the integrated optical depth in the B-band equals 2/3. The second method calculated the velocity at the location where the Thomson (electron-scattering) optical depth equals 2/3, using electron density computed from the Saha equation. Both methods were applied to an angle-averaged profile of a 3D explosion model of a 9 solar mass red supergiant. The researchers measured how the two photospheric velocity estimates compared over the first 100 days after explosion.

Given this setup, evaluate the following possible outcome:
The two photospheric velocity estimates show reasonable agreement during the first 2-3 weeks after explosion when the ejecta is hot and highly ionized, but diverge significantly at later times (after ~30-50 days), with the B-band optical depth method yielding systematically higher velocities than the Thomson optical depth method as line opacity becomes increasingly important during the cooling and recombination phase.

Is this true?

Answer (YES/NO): NO